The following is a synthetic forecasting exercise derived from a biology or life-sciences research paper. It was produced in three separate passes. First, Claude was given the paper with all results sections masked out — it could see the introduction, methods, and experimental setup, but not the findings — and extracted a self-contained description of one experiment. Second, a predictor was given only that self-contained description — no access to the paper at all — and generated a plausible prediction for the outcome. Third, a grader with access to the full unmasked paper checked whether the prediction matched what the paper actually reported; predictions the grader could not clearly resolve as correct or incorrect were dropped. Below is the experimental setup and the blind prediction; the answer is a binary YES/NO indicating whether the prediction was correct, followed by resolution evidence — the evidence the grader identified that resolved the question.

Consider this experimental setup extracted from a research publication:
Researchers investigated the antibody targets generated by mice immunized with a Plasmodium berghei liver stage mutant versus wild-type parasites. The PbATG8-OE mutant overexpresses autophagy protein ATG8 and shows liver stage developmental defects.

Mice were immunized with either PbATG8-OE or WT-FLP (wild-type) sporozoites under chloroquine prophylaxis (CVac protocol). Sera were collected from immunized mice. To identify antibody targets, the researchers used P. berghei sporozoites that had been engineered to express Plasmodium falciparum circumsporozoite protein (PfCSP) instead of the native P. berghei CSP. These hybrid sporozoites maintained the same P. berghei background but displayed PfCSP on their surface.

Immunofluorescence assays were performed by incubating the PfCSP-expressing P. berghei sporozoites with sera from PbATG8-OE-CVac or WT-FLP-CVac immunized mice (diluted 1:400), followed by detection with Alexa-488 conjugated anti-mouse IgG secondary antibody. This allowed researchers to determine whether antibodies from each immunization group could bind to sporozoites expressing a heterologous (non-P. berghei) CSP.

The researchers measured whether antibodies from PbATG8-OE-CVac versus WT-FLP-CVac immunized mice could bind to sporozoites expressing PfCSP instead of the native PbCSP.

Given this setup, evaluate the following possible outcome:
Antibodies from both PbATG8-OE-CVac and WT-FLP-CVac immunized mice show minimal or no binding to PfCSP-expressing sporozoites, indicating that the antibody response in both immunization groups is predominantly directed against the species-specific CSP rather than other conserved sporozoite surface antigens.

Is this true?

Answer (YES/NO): NO